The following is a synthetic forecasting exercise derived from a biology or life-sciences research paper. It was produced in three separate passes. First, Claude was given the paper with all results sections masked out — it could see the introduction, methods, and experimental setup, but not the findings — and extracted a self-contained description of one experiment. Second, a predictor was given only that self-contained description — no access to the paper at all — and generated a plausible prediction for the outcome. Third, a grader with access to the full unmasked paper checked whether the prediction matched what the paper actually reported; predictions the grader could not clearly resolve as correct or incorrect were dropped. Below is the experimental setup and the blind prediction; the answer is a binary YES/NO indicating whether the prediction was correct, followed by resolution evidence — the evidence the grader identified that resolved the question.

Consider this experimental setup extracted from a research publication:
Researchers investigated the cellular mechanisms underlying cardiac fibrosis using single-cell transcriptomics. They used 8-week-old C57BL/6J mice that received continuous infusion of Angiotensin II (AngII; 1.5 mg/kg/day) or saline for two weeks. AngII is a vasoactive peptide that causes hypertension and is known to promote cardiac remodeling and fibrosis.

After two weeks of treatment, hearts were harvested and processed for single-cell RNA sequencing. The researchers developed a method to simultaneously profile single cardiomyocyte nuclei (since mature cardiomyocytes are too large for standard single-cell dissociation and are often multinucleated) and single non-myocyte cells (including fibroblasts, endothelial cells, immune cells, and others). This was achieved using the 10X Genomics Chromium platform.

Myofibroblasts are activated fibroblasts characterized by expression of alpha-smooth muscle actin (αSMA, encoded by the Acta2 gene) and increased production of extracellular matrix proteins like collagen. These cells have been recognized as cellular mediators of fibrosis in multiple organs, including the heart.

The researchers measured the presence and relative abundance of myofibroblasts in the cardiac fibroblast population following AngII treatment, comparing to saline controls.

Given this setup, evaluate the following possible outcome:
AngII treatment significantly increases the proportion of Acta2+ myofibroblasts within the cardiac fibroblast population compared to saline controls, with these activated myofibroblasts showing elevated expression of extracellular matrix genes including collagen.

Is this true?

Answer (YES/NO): NO